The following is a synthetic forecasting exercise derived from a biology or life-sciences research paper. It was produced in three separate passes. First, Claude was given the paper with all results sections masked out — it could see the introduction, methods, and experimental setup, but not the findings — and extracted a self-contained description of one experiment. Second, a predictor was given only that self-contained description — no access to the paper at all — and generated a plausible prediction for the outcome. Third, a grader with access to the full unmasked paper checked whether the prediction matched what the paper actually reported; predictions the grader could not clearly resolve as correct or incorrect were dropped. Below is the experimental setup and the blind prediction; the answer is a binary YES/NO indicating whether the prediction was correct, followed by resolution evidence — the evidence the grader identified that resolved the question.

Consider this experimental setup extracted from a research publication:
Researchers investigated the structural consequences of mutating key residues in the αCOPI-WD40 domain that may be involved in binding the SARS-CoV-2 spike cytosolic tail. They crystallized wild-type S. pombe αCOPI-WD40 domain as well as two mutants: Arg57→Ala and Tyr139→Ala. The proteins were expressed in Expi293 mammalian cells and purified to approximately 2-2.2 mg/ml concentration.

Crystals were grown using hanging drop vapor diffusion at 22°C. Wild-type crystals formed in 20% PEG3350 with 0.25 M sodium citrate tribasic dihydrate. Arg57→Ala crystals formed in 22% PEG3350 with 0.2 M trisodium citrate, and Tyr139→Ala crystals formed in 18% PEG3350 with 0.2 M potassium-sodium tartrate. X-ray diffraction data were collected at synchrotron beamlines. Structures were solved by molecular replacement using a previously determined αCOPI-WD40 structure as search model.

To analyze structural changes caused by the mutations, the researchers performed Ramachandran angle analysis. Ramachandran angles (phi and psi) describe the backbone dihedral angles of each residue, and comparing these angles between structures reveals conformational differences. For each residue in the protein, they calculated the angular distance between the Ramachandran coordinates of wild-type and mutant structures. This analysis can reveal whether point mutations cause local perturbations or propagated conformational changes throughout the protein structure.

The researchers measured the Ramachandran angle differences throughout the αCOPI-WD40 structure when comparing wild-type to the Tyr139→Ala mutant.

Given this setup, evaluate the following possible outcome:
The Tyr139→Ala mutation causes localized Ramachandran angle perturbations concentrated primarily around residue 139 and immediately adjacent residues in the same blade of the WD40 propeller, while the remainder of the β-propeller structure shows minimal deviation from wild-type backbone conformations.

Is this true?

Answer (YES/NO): NO